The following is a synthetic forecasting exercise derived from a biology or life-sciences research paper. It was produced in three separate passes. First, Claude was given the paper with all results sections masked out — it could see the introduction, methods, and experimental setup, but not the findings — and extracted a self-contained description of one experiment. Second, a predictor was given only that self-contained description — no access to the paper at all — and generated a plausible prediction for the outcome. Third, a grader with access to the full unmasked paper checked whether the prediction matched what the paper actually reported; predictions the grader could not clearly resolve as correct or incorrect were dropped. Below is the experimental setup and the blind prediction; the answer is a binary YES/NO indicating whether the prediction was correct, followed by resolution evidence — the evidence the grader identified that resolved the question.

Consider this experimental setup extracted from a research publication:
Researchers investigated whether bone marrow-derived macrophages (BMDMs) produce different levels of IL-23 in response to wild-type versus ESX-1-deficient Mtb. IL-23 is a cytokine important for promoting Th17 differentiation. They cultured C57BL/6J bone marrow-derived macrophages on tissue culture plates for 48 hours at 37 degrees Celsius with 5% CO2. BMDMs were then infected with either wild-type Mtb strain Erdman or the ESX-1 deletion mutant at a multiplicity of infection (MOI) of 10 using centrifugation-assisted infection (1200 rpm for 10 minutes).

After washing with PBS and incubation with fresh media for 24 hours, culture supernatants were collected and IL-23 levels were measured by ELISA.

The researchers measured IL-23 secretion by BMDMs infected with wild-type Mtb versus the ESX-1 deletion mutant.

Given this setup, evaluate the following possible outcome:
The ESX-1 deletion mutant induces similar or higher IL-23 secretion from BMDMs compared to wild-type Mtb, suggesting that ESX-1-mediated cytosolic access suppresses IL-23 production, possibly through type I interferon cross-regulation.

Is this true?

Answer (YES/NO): NO